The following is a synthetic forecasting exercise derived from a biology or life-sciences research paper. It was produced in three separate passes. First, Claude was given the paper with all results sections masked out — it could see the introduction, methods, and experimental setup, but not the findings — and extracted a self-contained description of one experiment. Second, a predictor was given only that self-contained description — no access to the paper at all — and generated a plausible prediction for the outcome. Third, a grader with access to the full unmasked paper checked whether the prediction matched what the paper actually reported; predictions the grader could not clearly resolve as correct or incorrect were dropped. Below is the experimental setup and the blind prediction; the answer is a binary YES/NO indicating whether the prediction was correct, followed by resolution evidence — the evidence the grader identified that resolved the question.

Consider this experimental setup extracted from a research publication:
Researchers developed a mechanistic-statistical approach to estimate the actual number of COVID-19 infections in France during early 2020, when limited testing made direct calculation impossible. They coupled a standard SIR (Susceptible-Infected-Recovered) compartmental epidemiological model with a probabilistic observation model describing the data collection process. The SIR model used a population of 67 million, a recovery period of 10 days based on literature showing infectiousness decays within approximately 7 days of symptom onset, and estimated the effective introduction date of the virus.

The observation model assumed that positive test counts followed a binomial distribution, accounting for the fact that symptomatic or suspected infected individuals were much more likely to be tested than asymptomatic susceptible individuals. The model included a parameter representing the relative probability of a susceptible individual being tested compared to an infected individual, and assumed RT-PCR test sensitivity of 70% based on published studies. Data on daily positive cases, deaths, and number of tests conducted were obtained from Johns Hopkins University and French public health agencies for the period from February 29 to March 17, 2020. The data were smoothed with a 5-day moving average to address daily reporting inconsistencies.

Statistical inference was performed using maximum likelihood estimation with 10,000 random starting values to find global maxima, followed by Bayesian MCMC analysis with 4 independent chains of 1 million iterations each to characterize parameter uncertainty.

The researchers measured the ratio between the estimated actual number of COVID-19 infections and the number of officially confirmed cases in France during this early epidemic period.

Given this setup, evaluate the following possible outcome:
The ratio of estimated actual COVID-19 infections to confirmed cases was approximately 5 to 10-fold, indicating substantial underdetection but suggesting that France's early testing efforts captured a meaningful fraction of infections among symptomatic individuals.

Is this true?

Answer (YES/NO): YES